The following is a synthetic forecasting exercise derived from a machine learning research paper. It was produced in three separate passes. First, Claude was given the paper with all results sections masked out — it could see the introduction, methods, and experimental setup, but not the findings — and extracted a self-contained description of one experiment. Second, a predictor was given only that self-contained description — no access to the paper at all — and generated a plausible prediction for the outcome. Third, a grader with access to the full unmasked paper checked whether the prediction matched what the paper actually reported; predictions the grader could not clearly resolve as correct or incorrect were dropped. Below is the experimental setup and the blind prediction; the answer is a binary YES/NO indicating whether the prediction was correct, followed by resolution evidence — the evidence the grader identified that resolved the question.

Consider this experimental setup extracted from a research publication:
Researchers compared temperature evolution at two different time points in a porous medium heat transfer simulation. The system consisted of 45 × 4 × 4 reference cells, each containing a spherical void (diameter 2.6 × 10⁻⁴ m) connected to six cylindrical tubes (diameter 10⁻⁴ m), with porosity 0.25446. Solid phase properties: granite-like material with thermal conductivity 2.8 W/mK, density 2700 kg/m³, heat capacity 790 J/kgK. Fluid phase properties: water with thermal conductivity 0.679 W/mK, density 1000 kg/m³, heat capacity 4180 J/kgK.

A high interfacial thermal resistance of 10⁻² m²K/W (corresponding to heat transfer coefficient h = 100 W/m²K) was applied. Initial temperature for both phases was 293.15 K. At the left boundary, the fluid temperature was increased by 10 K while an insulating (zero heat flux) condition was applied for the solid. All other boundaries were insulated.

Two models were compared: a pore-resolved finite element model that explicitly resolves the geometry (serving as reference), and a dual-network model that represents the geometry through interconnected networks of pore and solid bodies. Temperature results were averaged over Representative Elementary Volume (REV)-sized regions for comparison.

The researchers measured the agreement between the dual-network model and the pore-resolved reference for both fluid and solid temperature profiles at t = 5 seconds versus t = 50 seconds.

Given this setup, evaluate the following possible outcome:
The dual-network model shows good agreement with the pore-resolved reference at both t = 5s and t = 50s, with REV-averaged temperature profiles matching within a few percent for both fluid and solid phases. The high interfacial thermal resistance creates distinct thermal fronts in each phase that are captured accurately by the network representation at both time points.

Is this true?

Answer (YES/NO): NO